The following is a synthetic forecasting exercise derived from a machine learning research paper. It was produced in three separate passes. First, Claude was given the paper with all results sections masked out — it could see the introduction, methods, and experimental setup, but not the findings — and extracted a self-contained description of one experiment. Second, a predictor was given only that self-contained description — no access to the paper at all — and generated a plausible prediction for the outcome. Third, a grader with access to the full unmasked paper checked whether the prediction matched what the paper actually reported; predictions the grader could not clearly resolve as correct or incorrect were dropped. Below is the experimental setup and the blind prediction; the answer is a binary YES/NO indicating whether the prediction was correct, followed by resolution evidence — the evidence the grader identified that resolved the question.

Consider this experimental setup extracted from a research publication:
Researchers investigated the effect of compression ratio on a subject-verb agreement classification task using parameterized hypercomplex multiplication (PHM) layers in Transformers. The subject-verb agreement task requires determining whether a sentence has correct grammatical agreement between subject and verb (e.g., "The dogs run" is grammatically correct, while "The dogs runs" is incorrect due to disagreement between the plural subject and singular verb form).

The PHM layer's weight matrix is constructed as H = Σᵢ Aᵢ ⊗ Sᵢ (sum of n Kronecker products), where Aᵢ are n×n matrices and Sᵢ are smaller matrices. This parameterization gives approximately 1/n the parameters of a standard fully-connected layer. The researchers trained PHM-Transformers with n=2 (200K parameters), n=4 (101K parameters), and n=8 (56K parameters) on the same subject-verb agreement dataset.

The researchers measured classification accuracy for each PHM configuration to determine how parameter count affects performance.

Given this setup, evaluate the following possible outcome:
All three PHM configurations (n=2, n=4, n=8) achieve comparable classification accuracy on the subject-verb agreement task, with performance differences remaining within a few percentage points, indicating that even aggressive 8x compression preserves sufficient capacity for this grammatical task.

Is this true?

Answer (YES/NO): YES